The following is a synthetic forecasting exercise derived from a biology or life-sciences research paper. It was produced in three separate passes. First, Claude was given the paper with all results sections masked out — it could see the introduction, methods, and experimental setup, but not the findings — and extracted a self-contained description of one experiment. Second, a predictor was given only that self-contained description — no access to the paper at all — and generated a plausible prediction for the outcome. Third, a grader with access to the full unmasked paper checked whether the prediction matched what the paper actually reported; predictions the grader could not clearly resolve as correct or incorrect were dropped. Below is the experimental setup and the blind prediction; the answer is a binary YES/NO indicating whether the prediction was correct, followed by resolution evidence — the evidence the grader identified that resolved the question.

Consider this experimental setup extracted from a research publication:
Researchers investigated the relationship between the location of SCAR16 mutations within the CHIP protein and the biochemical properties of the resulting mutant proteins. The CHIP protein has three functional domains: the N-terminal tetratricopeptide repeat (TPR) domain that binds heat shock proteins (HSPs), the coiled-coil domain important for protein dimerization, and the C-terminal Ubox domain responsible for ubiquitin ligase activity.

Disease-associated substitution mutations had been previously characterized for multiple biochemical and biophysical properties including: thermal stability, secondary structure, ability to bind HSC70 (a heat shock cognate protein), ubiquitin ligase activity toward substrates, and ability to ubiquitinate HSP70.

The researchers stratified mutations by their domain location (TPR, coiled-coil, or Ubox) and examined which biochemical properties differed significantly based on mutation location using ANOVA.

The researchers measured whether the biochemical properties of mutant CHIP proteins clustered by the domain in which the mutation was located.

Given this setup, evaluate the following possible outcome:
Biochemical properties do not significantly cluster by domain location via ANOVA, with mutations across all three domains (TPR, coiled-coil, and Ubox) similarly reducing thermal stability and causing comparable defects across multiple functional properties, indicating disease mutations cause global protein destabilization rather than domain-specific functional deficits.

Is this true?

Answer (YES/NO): NO